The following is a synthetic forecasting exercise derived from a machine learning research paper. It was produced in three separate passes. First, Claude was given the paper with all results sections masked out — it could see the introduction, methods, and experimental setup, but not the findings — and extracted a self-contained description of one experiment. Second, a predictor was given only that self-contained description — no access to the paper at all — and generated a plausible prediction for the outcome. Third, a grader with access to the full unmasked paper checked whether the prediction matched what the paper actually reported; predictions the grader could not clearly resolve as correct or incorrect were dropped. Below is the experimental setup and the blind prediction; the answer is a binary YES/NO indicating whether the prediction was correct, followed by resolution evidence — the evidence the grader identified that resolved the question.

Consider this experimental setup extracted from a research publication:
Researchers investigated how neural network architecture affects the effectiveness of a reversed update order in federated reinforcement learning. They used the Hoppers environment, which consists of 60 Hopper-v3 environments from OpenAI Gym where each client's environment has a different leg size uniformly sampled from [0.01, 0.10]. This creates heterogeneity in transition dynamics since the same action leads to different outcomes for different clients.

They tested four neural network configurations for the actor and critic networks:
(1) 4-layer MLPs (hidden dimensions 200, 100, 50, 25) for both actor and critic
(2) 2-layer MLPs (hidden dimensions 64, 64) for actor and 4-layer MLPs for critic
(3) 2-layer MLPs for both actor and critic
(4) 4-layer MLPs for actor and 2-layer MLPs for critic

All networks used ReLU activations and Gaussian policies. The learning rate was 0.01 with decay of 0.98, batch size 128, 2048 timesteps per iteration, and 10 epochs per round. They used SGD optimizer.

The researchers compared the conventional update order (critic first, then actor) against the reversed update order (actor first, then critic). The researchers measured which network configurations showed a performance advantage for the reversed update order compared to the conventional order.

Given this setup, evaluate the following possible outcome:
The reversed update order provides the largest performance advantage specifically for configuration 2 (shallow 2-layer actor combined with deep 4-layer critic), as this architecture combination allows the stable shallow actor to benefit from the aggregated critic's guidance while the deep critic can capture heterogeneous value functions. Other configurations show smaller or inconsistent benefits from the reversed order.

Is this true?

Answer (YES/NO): NO